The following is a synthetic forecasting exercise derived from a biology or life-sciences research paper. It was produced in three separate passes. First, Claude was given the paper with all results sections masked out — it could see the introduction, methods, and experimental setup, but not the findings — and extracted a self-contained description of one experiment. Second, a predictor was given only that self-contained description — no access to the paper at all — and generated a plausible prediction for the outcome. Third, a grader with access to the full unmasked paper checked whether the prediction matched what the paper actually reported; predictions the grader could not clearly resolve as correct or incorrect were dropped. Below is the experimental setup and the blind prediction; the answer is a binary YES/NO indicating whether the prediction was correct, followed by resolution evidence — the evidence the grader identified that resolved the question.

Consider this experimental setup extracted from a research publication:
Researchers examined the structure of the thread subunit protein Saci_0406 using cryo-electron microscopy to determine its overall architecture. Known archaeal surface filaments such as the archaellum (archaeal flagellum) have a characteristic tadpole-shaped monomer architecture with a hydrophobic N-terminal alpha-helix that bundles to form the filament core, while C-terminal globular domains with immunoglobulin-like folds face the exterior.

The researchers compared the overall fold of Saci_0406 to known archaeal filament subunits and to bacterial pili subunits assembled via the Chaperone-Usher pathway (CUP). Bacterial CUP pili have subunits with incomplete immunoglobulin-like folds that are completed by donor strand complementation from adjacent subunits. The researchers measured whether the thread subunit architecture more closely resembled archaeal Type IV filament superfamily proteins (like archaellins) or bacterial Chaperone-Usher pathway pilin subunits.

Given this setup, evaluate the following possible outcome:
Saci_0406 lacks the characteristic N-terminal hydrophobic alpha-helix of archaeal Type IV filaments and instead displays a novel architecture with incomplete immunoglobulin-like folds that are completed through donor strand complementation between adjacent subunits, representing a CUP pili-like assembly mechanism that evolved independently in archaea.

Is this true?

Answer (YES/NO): NO